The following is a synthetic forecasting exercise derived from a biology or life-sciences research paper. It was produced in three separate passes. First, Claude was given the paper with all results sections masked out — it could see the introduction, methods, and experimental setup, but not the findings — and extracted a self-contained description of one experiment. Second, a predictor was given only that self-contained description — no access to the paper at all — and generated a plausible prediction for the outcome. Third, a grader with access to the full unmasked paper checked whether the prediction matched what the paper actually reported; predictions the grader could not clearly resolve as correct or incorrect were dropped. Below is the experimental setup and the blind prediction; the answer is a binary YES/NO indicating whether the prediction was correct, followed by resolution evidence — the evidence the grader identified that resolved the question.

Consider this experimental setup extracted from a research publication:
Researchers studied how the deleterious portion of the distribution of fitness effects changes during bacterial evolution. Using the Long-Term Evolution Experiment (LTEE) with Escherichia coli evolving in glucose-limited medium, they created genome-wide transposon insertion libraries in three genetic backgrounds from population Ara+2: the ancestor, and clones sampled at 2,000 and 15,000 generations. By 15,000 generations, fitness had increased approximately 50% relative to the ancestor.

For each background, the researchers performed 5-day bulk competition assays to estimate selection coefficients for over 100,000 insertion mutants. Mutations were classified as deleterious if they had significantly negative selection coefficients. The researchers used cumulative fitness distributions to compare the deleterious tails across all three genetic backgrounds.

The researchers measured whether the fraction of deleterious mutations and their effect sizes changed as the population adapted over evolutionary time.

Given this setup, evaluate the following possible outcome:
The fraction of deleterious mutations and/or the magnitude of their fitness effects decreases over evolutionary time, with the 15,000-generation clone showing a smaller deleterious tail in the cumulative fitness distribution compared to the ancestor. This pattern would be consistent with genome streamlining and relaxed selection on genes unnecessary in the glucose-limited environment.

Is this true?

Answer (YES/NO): NO